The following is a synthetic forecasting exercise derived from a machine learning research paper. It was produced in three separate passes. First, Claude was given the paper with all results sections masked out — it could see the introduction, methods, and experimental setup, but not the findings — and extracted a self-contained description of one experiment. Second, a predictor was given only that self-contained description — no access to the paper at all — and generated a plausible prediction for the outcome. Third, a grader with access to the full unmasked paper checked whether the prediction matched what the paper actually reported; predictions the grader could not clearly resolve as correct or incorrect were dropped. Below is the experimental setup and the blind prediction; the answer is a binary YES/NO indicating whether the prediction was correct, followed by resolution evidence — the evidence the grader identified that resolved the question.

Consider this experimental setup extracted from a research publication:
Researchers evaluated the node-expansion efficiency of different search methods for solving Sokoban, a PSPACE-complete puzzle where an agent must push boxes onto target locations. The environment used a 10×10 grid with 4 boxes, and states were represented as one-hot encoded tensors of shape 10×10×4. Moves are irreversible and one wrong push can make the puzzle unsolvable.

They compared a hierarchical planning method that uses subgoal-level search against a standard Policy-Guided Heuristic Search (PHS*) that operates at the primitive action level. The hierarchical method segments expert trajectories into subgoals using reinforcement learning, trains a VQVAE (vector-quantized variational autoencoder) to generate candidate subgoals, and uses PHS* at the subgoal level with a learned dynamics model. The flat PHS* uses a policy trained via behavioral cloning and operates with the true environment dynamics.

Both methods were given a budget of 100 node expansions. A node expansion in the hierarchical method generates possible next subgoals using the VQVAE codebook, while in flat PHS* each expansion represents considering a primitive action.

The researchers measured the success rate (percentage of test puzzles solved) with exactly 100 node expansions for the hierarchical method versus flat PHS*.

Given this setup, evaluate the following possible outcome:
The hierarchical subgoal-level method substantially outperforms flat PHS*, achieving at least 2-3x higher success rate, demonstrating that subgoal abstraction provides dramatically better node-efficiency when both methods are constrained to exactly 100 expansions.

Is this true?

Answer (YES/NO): YES